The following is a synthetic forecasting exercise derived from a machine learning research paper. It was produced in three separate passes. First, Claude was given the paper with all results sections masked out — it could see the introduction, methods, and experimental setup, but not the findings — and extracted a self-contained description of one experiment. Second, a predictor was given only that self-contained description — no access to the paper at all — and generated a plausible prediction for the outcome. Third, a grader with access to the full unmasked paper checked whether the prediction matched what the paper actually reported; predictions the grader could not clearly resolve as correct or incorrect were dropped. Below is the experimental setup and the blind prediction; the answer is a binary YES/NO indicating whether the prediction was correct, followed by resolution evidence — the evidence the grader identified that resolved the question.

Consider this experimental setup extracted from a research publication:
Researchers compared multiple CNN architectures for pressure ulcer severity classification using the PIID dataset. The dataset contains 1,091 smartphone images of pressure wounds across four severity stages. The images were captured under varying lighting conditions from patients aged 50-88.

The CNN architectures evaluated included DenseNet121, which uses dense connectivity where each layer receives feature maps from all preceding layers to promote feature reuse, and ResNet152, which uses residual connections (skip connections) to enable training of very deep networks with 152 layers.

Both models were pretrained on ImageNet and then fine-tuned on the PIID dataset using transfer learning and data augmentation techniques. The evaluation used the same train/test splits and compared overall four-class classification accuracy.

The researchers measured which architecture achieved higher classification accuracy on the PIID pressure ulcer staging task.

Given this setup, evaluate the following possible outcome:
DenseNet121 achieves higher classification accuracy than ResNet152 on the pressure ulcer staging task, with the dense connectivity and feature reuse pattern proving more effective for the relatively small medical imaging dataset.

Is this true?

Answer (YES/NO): NO